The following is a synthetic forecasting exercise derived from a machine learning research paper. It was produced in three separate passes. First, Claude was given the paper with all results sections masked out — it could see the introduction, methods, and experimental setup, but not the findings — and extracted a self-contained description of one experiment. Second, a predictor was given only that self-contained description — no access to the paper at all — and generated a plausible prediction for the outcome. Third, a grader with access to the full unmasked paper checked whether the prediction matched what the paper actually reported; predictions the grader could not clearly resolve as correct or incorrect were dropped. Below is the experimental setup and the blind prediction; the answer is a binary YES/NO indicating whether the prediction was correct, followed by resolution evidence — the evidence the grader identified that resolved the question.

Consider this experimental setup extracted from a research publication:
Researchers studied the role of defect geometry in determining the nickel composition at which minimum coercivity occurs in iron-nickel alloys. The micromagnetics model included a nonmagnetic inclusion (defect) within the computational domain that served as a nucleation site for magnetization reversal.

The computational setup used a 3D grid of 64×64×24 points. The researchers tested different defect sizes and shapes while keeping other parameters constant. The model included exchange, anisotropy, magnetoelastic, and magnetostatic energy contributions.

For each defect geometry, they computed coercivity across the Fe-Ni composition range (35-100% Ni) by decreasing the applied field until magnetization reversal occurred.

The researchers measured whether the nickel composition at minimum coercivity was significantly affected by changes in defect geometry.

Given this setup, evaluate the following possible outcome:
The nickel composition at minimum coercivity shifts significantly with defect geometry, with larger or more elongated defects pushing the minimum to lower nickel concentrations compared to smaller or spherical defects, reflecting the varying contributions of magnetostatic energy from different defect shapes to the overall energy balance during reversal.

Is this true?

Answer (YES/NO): NO